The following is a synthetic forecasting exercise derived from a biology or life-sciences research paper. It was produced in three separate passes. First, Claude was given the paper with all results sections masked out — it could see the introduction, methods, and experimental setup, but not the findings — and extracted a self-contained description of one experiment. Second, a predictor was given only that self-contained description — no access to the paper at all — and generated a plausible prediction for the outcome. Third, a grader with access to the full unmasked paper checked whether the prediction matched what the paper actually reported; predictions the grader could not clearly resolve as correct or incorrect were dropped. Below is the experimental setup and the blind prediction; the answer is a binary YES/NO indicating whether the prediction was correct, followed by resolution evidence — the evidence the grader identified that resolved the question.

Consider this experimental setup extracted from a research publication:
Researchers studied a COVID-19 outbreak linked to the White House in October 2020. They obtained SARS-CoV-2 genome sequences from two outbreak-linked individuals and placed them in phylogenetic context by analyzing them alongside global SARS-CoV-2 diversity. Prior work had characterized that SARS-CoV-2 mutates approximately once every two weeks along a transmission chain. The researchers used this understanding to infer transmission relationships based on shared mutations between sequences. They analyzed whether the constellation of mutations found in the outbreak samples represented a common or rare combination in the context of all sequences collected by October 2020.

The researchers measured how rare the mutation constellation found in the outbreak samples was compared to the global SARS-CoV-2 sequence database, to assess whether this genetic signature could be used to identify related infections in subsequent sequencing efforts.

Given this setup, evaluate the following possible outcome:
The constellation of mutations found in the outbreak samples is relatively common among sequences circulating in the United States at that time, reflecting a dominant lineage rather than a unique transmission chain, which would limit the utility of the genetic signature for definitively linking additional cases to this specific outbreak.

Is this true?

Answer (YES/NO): NO